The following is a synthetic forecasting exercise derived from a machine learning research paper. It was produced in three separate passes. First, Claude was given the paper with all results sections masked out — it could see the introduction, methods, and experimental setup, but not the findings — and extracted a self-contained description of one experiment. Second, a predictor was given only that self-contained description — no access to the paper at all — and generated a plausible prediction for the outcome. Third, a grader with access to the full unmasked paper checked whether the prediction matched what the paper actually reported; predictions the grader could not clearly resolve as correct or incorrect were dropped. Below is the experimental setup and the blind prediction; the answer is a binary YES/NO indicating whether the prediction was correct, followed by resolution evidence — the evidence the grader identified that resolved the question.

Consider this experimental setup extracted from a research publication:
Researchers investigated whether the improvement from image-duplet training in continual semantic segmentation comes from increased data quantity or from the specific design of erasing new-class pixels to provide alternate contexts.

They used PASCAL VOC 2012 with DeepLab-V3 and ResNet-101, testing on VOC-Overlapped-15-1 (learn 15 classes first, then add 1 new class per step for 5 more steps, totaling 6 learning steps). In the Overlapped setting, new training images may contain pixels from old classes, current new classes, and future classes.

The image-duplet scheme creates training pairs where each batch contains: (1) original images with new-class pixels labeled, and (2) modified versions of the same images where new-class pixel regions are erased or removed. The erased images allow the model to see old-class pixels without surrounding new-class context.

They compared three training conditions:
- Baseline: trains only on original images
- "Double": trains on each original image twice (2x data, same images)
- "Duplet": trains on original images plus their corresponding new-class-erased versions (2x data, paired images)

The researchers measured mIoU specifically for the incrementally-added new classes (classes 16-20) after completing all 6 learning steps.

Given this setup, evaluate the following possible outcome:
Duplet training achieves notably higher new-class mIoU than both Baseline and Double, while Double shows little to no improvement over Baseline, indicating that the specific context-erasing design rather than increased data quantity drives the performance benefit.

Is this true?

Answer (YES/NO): NO